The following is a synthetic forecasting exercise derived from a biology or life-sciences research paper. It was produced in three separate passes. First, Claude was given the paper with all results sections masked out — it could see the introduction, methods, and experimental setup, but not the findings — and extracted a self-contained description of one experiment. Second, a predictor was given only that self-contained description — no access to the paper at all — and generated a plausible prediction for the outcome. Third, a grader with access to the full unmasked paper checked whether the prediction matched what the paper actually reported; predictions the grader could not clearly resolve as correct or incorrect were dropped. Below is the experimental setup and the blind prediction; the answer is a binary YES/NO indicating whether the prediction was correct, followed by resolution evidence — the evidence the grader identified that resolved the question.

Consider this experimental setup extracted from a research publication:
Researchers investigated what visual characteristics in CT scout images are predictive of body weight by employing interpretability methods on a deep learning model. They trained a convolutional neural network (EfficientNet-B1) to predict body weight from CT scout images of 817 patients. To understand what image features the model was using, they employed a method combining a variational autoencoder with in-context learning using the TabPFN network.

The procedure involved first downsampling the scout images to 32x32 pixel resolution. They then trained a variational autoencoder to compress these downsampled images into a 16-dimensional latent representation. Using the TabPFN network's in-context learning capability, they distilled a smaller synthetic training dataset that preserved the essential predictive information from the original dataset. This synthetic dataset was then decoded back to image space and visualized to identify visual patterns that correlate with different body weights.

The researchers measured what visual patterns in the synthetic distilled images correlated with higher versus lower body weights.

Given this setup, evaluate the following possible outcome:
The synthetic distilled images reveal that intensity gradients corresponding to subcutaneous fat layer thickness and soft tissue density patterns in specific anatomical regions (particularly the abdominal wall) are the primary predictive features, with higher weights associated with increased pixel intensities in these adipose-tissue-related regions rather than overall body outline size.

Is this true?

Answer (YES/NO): NO